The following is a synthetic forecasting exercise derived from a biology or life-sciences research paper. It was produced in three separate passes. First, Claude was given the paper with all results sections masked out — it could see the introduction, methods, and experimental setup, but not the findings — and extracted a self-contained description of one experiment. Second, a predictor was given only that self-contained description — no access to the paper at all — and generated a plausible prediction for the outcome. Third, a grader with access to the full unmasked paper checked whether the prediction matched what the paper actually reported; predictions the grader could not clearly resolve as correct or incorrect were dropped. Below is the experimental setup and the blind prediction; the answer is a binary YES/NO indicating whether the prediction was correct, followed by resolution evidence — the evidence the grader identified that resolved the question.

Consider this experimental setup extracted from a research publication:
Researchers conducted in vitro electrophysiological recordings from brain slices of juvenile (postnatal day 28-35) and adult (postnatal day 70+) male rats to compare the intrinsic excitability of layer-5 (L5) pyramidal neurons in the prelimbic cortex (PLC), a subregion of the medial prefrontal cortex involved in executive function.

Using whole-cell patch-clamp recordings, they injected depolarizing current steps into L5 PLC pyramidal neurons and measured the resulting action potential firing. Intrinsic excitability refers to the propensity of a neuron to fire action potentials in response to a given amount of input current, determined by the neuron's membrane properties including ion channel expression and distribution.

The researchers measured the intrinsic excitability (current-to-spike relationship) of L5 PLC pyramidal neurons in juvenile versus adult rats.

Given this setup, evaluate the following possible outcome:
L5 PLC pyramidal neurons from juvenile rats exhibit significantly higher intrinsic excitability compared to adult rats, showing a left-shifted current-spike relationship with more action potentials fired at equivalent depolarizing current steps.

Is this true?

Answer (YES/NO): NO